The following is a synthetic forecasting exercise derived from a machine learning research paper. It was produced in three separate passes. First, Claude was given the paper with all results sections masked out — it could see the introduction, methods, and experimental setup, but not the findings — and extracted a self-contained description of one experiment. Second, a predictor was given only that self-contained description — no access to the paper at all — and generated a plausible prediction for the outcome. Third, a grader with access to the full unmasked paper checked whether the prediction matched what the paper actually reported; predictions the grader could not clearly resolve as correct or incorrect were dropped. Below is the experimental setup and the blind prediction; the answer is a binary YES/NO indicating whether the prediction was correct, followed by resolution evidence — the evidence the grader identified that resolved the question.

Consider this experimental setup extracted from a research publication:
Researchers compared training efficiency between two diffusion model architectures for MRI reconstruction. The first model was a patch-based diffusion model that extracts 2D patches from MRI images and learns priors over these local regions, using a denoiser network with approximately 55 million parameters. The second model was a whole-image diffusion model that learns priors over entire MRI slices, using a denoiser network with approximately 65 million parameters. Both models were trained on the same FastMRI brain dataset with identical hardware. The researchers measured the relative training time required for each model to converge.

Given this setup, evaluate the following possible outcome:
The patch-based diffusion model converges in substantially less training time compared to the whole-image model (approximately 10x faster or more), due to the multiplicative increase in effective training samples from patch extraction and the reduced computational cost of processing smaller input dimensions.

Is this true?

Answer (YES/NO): NO